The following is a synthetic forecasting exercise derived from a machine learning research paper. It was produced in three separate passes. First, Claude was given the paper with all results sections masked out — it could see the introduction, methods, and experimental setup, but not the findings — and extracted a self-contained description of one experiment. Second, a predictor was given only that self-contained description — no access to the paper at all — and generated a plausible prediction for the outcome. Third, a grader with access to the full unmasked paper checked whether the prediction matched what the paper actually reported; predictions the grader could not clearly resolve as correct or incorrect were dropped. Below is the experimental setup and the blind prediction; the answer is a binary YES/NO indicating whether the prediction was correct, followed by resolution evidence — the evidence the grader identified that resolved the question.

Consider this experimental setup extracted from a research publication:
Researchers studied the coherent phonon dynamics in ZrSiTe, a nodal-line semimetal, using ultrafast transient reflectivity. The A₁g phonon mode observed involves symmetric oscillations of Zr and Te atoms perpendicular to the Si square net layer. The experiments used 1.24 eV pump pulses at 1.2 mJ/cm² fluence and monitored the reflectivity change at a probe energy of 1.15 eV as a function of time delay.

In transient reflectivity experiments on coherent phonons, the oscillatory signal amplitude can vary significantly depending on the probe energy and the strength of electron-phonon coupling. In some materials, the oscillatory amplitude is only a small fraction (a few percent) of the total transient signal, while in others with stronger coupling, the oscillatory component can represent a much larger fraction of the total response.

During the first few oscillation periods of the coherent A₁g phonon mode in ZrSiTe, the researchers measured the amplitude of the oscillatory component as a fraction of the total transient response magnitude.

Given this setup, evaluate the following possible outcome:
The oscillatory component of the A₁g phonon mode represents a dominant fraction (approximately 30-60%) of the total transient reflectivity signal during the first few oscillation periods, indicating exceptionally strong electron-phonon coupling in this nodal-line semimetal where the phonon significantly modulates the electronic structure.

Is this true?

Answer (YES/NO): NO